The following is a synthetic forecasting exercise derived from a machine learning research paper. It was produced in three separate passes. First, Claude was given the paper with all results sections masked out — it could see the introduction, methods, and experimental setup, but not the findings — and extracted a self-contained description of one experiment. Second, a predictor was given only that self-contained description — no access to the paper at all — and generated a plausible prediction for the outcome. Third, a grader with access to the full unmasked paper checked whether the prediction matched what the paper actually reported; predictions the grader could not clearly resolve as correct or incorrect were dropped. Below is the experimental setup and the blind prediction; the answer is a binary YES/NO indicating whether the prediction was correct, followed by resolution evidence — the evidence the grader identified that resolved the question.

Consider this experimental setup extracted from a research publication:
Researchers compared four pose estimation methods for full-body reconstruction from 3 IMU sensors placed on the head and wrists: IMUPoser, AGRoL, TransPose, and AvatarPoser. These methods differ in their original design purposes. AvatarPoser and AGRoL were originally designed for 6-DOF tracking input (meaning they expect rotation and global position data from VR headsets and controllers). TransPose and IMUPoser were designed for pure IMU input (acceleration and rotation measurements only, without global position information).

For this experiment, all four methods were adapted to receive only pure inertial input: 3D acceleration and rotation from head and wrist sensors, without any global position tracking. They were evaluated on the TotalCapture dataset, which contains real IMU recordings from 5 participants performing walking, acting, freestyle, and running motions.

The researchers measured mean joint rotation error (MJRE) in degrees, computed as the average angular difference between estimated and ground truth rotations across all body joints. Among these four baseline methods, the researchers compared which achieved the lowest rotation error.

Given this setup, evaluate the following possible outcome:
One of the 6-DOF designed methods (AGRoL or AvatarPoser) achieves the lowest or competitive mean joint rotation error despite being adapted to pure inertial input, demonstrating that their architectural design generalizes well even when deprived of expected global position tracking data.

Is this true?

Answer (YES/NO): YES